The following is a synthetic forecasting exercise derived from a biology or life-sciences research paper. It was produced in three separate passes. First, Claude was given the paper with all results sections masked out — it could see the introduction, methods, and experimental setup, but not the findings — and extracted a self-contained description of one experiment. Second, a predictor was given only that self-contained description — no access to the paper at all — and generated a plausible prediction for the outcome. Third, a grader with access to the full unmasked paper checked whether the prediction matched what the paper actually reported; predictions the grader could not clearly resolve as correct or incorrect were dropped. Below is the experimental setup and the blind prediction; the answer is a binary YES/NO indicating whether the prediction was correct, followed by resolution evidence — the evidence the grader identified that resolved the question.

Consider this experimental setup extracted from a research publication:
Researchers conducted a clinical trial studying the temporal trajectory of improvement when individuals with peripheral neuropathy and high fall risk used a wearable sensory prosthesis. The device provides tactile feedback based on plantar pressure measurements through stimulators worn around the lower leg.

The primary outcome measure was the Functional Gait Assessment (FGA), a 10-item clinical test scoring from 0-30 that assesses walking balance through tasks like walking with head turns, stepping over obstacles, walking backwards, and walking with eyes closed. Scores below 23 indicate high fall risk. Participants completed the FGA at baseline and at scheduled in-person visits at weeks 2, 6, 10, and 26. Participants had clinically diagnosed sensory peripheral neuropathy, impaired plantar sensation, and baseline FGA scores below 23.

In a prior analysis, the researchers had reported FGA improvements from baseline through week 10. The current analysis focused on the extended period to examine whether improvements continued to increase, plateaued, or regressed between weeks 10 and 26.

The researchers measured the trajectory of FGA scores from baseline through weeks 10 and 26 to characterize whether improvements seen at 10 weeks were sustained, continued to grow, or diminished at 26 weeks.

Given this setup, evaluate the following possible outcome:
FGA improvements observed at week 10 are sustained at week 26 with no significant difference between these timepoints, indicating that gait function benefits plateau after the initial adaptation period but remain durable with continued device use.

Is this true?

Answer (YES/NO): YES